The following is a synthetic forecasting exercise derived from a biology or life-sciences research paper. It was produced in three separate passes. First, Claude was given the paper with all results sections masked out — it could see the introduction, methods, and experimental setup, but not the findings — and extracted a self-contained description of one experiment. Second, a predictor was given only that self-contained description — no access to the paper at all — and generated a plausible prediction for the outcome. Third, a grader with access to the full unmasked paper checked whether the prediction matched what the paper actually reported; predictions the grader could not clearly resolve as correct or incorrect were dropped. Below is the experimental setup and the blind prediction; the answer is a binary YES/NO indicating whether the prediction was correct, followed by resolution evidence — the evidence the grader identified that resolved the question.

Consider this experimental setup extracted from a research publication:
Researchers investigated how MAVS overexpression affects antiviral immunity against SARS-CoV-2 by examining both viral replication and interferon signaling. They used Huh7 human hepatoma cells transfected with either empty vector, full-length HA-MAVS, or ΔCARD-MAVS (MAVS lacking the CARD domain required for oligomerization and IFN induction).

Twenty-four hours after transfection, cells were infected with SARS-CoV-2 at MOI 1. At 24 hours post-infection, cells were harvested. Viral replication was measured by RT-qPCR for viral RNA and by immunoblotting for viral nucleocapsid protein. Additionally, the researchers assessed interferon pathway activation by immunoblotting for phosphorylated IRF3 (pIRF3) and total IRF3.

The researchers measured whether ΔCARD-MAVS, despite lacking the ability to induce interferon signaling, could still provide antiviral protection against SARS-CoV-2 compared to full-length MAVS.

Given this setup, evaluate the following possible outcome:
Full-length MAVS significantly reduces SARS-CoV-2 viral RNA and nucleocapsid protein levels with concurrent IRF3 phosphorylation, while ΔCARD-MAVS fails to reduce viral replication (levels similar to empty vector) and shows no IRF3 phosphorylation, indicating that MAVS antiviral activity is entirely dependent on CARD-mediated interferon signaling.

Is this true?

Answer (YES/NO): NO